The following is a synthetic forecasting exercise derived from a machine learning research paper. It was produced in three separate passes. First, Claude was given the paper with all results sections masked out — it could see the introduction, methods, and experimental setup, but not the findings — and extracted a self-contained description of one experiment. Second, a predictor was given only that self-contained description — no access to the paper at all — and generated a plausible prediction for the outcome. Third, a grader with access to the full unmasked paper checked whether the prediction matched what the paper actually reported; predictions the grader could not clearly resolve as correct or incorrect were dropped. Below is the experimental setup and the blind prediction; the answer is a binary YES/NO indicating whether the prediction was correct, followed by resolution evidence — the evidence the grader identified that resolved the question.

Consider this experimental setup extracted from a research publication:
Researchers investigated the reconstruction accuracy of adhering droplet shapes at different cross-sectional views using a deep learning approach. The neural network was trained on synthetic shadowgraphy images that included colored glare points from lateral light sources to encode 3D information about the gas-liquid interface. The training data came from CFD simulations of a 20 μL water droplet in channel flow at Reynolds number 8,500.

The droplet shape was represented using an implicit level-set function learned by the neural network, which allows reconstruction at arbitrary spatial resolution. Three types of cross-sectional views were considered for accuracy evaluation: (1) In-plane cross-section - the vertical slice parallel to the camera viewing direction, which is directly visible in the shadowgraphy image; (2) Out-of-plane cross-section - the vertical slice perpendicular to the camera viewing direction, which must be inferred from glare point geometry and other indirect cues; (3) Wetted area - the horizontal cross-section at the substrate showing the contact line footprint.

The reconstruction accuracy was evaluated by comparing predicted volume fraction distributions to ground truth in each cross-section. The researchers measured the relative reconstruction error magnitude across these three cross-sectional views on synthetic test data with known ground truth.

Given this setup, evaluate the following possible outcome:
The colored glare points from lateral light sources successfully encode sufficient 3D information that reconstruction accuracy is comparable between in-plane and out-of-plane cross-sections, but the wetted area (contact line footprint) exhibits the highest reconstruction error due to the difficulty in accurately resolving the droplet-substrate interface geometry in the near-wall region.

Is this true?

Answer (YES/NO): NO